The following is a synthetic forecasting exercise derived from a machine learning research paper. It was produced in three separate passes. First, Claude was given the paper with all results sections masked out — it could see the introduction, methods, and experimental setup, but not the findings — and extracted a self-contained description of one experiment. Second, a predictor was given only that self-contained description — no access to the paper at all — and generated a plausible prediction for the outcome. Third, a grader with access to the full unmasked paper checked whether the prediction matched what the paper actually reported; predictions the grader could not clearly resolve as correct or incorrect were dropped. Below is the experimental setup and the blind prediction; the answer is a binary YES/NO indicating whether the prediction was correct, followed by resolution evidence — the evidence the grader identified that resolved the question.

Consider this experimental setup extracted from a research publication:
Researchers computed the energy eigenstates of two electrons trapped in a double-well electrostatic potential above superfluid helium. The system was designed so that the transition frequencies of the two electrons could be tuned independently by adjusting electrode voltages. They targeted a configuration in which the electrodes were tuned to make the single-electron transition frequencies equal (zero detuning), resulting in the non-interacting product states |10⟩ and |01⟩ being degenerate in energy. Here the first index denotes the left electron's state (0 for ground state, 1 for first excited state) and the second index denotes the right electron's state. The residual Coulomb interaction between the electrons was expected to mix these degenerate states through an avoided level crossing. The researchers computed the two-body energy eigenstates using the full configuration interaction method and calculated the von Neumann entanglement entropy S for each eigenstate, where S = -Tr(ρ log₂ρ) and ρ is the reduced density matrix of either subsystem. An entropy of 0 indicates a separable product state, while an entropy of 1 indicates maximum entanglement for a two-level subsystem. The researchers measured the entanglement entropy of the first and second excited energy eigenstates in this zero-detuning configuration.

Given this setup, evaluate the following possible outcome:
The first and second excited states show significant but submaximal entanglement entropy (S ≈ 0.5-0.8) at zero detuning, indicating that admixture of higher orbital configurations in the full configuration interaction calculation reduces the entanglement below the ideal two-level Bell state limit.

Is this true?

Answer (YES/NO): NO